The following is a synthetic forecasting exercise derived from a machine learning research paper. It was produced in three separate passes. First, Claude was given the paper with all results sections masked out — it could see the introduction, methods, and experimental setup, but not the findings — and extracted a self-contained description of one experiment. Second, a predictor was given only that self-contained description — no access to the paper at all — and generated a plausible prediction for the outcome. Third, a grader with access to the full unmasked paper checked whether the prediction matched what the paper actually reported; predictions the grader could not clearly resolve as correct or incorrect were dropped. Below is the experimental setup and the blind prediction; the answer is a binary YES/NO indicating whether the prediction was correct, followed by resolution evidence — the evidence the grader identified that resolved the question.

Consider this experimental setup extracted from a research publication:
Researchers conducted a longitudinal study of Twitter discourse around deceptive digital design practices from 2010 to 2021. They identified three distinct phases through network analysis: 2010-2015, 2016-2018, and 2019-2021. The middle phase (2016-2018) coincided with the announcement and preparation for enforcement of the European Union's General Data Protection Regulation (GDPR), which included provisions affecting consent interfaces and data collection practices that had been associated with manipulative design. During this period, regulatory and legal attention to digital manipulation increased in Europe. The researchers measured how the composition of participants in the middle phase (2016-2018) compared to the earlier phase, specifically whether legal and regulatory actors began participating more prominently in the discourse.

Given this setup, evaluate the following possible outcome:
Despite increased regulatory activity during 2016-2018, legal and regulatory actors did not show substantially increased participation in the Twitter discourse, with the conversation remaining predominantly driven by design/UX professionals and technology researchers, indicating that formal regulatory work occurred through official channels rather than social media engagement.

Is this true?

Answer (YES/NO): NO